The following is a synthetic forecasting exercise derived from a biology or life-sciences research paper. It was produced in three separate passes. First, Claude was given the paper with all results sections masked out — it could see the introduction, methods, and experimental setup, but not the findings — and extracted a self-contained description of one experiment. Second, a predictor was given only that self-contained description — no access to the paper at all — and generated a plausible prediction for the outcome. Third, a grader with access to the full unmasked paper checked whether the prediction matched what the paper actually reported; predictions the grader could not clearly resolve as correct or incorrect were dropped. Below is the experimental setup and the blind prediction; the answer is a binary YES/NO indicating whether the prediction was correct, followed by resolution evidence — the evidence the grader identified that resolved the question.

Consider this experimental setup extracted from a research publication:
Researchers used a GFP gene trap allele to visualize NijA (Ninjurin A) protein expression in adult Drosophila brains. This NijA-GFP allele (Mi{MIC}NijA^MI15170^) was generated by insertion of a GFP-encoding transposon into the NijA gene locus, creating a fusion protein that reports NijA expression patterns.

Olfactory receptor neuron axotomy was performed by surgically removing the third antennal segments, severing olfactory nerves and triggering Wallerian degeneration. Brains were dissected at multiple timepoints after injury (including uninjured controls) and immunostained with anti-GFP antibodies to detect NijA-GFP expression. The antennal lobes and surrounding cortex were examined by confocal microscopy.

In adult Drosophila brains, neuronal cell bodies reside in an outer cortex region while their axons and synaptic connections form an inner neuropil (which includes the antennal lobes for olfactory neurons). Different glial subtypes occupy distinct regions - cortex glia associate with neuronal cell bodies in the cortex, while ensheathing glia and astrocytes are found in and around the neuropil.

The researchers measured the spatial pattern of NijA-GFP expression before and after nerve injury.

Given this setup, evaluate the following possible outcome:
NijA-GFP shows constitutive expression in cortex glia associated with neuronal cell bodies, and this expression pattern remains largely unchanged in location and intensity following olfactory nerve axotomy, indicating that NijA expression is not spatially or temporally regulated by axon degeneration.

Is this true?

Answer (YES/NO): NO